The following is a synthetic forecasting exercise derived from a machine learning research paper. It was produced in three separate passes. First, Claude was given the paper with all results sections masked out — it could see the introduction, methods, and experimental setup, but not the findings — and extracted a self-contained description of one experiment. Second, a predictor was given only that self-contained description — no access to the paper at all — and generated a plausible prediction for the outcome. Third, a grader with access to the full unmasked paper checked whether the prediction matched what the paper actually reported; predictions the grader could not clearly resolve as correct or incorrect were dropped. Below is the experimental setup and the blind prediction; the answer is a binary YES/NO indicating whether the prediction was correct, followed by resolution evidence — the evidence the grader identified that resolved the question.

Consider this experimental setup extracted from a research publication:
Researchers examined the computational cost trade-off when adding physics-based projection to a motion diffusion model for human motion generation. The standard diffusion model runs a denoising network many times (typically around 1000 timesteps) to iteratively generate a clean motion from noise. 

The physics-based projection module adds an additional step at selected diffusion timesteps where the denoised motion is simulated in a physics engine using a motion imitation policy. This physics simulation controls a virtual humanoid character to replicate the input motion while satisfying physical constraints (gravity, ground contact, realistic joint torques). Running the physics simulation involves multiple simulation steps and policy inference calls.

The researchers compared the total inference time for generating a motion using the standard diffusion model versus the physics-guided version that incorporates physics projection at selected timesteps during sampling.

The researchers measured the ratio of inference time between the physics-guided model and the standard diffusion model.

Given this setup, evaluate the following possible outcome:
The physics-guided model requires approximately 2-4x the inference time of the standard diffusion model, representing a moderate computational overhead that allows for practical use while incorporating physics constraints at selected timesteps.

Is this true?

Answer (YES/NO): YES